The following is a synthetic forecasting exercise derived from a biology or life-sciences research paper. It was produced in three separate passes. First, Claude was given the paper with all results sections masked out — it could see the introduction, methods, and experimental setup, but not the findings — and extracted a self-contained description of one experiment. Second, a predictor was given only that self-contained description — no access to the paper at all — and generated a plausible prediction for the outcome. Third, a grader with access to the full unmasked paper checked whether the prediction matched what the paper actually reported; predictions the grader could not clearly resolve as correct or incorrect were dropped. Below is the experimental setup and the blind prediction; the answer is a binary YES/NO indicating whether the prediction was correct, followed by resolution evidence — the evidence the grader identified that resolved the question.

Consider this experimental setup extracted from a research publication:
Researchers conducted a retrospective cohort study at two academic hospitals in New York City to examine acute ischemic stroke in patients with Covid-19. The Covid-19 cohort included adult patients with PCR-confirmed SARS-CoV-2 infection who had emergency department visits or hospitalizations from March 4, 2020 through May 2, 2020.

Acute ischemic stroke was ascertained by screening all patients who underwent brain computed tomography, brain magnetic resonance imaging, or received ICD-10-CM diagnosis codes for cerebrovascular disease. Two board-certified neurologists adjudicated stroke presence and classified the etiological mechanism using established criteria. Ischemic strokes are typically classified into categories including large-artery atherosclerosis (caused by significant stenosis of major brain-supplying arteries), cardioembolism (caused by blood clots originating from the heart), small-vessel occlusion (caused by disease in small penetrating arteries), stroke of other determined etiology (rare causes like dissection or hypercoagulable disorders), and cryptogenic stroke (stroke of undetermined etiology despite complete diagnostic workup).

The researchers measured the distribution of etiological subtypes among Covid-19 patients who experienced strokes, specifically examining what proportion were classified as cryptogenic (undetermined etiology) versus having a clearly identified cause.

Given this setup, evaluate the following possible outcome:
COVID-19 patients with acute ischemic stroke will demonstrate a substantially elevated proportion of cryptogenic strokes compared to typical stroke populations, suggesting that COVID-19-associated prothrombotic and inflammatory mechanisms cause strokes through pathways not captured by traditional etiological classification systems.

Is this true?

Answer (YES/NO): YES